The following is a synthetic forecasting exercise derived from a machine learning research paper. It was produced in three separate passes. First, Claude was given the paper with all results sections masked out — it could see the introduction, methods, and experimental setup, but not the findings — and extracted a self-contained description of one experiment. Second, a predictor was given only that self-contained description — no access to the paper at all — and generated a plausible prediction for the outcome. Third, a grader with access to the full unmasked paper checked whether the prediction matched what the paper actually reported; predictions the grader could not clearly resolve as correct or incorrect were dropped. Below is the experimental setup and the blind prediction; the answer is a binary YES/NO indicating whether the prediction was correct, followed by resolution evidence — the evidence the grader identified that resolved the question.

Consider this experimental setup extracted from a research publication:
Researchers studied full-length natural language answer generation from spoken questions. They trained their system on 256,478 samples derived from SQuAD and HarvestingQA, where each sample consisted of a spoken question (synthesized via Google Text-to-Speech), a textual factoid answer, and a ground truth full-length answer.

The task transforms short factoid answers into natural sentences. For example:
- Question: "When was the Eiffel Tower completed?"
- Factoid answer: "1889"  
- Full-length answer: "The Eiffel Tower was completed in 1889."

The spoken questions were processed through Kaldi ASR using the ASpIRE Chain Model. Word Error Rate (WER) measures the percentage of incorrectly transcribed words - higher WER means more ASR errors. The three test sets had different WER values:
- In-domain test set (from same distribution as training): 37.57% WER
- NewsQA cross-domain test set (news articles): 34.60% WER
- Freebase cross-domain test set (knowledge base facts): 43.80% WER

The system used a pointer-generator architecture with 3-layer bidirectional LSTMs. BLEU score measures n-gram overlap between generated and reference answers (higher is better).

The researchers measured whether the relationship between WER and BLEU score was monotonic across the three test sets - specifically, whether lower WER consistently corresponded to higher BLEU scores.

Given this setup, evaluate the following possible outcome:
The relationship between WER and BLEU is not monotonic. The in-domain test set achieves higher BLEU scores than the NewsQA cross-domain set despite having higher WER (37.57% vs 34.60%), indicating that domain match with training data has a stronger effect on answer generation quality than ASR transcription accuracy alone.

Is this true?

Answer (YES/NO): YES